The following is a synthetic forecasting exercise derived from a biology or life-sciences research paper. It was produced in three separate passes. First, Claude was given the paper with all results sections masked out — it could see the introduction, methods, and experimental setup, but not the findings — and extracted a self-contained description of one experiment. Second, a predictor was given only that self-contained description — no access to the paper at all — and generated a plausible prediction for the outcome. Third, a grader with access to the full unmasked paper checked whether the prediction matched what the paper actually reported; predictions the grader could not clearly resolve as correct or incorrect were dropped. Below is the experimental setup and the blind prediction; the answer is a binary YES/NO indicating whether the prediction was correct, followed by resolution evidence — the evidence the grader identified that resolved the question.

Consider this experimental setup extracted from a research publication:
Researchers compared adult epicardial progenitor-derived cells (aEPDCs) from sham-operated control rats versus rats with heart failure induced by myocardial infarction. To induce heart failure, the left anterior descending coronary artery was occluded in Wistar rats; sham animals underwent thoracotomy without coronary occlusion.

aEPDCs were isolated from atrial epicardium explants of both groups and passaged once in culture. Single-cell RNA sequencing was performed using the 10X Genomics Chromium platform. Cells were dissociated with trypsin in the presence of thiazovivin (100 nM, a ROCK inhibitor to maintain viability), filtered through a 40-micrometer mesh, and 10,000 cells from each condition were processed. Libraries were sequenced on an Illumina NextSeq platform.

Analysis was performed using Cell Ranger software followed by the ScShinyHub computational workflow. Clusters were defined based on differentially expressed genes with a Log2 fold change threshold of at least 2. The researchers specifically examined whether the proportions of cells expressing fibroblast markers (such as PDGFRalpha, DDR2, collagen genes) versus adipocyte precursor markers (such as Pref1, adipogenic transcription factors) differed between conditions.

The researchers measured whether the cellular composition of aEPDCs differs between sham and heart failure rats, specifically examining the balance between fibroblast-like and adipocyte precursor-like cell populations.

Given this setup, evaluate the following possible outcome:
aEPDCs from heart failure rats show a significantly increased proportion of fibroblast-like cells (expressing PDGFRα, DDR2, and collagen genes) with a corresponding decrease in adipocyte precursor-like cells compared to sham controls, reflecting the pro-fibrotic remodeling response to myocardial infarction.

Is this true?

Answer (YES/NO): YES